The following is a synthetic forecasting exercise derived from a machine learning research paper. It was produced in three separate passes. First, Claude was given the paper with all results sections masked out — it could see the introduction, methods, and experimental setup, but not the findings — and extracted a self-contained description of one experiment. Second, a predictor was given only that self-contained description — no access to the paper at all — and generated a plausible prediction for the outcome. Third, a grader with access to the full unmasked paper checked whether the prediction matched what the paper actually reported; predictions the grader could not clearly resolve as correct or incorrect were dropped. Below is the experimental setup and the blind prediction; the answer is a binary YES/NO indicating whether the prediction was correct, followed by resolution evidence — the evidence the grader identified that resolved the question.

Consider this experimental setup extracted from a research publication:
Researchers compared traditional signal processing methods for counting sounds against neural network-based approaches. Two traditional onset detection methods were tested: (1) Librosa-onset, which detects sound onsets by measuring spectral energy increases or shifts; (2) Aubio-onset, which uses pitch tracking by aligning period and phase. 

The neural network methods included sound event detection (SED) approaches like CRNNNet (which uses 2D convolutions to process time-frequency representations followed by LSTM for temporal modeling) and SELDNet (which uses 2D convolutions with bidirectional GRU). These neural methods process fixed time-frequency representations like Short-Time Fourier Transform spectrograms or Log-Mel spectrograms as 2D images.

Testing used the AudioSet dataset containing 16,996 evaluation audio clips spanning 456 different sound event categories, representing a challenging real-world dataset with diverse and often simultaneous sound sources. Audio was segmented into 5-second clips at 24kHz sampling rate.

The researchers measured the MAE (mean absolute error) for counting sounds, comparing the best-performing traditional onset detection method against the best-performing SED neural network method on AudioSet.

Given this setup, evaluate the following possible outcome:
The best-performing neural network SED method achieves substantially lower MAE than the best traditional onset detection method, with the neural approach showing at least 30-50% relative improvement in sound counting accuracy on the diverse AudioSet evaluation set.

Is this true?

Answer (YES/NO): YES